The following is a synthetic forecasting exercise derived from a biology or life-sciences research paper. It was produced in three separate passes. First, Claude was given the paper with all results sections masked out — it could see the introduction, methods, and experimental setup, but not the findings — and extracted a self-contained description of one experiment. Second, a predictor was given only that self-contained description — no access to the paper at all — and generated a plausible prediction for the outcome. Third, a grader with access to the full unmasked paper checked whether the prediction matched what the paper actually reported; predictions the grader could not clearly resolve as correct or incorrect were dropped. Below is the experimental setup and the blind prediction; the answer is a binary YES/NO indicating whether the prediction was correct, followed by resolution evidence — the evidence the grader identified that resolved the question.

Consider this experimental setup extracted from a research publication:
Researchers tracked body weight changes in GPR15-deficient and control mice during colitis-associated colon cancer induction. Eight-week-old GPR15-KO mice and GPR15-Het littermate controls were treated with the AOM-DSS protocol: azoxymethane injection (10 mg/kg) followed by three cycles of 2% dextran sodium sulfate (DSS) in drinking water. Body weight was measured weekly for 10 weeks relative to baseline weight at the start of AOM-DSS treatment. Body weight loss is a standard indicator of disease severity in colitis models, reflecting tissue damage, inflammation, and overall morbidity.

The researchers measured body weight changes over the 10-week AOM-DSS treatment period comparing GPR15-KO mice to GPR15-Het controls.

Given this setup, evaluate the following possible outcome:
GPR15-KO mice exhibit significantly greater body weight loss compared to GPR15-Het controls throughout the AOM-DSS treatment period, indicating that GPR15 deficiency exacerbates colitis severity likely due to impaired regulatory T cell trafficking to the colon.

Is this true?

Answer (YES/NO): YES